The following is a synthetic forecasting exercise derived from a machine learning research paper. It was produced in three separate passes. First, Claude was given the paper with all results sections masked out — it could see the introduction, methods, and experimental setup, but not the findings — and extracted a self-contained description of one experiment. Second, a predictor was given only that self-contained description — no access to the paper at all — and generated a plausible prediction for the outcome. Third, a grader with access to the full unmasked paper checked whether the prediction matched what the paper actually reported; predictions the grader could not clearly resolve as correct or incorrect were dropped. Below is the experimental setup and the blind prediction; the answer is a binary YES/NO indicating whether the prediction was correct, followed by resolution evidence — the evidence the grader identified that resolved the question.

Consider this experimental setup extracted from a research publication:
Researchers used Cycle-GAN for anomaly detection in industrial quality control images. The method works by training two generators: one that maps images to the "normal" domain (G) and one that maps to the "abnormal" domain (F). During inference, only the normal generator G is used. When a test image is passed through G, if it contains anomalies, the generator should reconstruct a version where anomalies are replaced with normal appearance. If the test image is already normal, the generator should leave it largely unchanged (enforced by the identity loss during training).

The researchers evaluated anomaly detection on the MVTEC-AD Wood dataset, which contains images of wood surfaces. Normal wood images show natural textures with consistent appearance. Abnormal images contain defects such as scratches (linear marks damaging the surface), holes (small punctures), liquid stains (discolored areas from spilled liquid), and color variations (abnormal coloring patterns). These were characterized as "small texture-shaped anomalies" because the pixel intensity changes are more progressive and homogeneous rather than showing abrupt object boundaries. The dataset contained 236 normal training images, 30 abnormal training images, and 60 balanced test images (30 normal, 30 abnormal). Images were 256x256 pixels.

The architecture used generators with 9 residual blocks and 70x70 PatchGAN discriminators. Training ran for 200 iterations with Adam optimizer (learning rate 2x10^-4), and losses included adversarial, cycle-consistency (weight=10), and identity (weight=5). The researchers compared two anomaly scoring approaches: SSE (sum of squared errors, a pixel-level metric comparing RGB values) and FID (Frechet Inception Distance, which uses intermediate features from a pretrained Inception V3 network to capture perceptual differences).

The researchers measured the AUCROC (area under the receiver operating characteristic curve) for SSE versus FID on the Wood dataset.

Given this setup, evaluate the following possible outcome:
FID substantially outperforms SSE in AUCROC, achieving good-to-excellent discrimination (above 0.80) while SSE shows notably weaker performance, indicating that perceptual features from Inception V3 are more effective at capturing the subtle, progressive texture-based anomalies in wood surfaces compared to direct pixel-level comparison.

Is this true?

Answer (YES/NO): NO